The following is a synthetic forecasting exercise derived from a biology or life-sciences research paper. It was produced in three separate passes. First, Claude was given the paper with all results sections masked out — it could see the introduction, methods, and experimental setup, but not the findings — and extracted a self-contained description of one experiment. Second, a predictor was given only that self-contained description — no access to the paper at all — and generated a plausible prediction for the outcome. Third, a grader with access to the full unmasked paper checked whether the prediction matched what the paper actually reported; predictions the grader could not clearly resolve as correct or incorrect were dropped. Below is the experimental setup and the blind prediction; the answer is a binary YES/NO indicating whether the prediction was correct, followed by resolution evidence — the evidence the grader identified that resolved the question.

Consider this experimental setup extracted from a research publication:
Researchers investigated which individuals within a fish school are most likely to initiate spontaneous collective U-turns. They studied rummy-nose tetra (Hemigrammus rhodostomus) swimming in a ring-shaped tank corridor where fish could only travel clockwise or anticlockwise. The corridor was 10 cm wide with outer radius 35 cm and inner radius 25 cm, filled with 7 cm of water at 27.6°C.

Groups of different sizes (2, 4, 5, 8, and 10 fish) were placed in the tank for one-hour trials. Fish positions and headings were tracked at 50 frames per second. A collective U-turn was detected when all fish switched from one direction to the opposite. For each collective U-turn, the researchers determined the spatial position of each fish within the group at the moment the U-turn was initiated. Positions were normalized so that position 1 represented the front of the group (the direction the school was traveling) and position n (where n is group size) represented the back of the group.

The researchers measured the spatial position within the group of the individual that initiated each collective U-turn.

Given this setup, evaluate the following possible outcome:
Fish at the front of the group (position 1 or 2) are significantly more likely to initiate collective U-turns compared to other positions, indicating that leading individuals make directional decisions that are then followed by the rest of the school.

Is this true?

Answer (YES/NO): YES